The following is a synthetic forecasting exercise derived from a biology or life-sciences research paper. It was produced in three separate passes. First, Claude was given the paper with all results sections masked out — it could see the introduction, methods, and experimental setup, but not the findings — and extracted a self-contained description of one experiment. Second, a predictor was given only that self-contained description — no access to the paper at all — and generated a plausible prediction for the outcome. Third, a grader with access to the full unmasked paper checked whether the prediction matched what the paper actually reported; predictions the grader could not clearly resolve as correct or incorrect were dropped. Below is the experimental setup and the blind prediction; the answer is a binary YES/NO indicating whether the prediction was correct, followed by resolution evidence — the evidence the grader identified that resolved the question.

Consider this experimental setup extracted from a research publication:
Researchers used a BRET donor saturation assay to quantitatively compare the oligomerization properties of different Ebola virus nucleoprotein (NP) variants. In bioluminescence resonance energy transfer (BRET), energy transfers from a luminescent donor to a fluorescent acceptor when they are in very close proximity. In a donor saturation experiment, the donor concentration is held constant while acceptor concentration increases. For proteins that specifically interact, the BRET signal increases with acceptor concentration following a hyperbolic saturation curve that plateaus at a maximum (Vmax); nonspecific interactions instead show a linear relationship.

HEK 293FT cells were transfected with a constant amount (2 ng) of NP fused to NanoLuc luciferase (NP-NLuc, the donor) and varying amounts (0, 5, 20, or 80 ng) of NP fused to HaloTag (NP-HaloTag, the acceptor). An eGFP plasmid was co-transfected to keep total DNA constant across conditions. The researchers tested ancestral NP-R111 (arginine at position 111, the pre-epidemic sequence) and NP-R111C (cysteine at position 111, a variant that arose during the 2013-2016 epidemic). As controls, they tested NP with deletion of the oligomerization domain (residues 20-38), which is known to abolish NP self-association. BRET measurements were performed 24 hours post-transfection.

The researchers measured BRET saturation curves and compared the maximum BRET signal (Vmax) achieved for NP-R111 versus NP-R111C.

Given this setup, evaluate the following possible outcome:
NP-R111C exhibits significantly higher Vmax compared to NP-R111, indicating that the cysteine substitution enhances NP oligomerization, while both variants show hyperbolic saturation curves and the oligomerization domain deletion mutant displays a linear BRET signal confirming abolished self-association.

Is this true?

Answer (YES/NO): NO